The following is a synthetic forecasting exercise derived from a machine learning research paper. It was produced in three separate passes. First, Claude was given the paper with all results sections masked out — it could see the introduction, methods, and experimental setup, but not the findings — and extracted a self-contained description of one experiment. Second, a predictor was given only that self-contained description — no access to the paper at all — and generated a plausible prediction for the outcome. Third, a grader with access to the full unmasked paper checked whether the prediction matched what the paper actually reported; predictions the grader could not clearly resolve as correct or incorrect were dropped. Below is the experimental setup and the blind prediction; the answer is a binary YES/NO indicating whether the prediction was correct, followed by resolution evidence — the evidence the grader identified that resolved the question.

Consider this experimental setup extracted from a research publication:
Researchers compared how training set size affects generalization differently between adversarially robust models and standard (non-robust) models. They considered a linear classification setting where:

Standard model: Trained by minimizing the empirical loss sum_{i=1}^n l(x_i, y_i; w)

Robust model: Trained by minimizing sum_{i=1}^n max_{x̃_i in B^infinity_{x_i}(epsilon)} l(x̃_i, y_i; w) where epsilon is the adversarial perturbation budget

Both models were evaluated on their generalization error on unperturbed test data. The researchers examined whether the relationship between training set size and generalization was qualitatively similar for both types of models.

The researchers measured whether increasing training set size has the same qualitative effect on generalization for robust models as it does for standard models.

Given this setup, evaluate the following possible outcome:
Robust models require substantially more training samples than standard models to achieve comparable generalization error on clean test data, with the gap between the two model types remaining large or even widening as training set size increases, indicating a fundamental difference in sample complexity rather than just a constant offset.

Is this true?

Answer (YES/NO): NO